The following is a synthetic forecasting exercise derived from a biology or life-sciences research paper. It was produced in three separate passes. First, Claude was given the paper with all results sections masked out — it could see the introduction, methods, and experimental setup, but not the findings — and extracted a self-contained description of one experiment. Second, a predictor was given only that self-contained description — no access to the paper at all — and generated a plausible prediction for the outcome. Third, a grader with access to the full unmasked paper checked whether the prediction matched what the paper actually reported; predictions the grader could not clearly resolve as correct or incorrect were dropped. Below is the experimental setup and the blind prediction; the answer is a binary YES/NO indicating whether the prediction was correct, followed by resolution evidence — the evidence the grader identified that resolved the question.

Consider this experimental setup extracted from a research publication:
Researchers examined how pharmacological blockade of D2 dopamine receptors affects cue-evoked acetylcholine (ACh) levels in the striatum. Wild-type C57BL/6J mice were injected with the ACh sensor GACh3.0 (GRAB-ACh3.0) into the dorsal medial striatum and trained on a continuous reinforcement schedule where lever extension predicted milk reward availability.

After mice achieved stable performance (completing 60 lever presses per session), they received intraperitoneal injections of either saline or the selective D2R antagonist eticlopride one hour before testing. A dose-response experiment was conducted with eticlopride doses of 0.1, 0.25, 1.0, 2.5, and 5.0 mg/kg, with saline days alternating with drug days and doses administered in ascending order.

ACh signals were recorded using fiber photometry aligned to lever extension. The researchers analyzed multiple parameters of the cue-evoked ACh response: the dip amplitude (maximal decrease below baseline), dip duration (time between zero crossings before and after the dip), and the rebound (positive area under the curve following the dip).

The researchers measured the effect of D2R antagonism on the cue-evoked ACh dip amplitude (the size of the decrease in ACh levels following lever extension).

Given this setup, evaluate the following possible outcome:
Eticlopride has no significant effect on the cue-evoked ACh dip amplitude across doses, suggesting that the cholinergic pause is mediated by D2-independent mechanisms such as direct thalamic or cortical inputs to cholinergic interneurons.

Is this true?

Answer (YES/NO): YES